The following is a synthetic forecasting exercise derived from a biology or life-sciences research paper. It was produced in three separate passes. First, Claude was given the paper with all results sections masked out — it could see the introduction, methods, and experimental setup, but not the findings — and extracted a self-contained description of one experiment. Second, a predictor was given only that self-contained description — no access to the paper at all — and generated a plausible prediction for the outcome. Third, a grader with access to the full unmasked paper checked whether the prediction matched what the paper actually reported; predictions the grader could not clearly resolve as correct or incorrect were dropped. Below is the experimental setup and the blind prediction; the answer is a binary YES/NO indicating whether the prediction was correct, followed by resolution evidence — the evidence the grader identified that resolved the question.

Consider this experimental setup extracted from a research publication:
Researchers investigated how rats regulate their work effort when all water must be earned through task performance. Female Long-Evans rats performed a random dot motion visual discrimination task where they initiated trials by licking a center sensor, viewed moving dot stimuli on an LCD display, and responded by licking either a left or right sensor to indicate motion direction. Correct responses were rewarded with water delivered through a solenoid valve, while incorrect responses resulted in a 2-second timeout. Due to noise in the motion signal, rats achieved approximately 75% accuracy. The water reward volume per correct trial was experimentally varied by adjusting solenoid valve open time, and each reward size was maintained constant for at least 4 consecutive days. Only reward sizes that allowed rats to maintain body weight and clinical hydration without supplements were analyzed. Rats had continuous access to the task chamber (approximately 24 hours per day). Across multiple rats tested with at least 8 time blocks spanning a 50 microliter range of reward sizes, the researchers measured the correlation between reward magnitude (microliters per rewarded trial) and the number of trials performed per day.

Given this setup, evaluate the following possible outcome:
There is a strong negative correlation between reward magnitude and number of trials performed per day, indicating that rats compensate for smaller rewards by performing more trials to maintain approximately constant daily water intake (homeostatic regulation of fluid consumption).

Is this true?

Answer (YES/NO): NO